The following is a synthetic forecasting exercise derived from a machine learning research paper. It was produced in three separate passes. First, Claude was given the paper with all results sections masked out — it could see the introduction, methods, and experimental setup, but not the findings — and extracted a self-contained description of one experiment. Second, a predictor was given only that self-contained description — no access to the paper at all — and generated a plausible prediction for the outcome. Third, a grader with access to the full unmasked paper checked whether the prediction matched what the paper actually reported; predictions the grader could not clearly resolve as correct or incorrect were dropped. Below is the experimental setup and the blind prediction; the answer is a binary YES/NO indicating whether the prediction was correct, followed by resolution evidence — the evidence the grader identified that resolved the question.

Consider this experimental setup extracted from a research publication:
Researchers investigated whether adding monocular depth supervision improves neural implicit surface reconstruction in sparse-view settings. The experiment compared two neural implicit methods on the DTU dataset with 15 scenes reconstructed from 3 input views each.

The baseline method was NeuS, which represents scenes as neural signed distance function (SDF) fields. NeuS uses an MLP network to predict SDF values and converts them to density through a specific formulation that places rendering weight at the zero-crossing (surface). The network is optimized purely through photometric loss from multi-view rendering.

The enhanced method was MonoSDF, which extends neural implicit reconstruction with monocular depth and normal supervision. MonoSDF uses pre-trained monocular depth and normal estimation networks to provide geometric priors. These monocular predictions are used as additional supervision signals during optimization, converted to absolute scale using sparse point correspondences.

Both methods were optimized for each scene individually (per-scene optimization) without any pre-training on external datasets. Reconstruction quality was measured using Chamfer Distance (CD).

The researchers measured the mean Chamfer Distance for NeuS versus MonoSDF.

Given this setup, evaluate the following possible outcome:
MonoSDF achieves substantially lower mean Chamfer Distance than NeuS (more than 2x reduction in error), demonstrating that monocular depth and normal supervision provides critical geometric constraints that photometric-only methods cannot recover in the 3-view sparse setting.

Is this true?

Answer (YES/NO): NO